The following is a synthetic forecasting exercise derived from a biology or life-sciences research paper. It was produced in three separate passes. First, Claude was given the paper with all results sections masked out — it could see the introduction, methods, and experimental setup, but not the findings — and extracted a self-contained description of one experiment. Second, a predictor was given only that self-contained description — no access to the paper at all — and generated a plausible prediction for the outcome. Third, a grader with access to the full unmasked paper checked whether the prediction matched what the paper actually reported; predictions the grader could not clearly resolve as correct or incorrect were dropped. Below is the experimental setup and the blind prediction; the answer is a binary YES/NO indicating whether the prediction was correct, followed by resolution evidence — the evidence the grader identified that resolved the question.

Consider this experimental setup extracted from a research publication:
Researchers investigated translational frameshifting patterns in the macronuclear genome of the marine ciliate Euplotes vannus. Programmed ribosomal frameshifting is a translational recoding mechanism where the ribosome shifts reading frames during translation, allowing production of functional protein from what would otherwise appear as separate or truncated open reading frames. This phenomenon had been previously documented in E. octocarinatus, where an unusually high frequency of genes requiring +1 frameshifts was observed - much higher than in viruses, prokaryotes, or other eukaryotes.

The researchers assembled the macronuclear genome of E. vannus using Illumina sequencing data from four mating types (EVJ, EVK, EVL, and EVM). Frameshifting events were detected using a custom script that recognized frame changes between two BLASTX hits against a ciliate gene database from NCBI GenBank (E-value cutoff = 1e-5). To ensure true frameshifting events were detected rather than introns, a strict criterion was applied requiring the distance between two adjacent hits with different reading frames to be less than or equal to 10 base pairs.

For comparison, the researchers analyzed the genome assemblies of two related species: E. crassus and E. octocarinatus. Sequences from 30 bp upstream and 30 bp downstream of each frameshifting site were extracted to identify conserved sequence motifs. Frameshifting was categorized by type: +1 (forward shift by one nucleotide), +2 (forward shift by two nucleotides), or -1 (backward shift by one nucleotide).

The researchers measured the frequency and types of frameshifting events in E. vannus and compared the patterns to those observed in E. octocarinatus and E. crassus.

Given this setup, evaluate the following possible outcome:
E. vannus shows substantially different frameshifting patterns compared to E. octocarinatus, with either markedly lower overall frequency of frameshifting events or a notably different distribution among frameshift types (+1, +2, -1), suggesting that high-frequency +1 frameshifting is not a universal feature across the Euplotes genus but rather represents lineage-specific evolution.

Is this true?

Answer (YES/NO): NO